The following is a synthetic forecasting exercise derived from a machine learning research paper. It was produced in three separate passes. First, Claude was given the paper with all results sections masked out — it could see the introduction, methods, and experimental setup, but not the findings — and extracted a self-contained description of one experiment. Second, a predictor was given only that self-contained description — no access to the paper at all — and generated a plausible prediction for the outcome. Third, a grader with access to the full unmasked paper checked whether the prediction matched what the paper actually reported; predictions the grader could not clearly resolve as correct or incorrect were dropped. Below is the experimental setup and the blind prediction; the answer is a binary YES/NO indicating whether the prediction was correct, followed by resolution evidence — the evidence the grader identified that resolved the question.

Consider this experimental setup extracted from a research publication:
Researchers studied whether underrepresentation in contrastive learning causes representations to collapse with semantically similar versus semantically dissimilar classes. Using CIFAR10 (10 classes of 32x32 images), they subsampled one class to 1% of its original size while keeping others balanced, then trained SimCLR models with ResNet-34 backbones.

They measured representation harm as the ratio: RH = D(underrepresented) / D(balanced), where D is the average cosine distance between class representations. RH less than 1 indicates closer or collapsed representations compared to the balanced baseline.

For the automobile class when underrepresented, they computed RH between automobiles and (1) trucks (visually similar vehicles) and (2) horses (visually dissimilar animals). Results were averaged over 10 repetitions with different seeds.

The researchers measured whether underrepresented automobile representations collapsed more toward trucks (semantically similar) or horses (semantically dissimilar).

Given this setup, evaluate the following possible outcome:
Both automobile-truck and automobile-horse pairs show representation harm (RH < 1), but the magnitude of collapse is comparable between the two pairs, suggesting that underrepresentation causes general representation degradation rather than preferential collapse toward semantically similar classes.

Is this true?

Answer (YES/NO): NO